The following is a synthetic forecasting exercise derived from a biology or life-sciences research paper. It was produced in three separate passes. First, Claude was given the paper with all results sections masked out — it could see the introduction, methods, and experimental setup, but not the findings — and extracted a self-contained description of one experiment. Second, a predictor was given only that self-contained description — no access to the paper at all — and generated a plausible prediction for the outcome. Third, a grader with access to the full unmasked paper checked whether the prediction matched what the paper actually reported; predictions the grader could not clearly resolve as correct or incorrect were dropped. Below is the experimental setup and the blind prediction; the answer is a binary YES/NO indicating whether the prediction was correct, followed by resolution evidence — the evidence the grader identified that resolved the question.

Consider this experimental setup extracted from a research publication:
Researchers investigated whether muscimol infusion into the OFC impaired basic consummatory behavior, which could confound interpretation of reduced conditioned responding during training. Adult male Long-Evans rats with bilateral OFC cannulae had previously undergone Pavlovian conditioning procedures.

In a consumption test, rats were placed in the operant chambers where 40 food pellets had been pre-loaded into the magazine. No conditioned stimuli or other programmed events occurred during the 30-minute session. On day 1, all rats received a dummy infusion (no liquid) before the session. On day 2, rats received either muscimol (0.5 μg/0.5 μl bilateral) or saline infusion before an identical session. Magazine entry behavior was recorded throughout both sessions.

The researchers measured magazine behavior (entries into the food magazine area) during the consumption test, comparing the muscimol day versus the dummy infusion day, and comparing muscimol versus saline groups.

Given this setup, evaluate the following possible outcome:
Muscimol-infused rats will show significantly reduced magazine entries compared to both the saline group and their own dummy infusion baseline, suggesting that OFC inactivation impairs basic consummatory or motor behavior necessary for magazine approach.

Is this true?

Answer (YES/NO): NO